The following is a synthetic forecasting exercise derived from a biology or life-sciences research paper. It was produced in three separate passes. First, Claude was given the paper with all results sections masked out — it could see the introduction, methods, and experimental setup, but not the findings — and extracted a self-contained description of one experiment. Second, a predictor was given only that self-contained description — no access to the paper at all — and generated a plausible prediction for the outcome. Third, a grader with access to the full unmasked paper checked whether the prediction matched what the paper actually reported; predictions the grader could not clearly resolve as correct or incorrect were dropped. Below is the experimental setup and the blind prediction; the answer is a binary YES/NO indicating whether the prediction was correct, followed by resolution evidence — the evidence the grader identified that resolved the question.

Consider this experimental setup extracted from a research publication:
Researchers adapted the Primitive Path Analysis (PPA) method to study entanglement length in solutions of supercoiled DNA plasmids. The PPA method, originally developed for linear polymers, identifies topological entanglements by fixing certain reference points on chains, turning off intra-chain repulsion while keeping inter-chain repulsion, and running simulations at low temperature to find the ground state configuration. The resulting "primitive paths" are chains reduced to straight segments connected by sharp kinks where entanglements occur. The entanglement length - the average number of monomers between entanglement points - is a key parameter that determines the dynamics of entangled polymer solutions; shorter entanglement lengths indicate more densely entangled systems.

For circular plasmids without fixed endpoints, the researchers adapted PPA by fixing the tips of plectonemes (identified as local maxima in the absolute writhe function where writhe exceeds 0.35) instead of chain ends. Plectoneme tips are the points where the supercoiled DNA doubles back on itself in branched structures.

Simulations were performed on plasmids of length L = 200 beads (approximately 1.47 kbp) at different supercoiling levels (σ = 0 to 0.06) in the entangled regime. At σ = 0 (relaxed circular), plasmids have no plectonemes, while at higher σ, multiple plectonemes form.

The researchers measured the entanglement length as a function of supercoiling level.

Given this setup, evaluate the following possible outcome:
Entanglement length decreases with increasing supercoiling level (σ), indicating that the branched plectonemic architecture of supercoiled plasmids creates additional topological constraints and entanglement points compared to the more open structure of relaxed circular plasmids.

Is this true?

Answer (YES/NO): NO